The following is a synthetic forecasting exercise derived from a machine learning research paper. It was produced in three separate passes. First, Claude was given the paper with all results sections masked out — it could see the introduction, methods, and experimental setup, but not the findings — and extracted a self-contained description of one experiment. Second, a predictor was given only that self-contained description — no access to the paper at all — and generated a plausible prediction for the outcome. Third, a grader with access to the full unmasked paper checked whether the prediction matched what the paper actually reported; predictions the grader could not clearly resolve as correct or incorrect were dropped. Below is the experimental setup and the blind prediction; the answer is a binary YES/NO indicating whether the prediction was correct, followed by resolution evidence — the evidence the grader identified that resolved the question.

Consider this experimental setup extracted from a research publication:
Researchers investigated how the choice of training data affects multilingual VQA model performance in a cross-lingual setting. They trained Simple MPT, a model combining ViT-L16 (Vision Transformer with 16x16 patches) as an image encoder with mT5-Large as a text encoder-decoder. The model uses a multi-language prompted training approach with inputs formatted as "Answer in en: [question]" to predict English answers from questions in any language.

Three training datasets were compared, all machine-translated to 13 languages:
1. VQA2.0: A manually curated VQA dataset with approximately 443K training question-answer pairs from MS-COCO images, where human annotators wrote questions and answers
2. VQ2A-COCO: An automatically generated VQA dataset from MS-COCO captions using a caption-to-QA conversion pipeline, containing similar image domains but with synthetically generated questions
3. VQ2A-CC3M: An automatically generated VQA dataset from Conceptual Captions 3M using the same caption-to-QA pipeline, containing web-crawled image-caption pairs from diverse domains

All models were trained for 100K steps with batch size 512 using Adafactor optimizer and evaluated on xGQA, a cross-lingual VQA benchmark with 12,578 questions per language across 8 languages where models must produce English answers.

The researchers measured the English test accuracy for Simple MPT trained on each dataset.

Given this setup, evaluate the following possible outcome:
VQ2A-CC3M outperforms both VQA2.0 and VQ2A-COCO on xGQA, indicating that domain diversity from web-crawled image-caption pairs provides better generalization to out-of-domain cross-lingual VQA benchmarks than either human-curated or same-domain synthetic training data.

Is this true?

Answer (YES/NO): NO